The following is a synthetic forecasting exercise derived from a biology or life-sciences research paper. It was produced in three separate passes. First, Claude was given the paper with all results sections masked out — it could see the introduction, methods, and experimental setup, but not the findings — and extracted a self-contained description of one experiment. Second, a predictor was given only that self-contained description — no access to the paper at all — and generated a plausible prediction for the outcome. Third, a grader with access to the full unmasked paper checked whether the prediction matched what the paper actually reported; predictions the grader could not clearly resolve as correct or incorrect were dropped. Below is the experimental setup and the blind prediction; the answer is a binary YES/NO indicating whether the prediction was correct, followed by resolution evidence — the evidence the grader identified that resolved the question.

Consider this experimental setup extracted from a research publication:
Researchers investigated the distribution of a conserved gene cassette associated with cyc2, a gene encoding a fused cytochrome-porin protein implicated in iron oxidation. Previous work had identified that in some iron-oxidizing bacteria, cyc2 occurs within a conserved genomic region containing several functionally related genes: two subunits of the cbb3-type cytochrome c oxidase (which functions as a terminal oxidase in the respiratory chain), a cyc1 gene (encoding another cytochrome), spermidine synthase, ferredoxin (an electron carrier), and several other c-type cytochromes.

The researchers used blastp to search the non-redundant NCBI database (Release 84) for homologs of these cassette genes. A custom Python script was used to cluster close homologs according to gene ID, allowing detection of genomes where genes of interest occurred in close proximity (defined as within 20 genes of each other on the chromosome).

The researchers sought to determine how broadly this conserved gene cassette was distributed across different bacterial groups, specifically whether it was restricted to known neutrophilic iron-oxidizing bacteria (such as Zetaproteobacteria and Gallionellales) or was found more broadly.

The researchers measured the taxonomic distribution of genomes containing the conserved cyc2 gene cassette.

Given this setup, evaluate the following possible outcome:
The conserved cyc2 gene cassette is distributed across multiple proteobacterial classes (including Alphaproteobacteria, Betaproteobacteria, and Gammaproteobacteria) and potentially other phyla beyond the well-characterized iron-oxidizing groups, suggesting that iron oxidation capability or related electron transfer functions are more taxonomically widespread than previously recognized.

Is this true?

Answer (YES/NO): NO